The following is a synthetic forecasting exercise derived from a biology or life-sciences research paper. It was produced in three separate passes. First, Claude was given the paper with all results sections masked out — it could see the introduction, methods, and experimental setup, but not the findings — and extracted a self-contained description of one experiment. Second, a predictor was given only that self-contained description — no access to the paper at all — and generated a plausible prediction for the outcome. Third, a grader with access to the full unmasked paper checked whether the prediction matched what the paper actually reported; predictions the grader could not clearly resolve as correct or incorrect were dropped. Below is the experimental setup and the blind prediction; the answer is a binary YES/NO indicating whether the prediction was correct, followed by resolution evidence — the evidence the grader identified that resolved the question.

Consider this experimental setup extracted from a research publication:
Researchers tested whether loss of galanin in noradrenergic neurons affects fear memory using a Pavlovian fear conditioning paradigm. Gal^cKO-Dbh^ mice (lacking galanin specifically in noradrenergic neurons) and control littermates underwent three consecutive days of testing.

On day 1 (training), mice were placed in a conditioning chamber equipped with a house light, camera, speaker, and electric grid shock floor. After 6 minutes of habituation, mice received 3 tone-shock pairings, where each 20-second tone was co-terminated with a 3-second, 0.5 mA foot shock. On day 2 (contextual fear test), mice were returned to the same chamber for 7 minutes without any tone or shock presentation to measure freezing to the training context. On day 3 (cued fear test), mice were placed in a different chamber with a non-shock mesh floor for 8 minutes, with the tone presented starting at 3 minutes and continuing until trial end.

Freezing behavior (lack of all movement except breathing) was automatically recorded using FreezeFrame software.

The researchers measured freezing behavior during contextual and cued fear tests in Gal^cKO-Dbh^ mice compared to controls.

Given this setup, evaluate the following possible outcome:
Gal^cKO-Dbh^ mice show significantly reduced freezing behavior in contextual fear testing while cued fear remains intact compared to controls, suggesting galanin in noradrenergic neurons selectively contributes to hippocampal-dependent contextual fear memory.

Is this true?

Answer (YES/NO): NO